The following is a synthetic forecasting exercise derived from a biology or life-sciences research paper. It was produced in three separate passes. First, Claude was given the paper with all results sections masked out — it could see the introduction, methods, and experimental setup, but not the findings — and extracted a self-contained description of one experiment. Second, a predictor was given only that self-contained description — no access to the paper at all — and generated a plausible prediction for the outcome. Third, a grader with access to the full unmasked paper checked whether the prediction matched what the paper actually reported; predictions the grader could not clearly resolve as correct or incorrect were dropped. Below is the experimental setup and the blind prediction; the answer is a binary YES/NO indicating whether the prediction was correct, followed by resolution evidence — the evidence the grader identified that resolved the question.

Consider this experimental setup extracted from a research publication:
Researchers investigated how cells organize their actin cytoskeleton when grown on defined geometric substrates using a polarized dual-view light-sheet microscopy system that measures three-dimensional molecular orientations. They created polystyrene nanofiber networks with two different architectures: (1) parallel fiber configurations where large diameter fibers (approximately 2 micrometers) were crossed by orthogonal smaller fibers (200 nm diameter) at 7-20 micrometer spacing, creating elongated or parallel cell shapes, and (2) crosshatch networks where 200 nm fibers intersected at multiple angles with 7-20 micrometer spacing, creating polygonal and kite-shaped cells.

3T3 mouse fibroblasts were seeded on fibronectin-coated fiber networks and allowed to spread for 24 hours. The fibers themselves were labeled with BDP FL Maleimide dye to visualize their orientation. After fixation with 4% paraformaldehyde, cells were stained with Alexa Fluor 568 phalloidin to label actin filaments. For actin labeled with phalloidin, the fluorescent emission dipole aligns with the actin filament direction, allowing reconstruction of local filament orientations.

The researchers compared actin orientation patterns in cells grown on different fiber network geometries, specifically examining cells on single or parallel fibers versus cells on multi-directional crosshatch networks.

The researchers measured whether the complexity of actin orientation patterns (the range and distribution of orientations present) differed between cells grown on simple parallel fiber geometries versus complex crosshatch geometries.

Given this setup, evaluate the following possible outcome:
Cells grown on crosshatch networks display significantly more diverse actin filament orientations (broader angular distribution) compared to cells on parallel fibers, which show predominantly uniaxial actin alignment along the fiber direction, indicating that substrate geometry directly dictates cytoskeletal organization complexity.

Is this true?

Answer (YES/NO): YES